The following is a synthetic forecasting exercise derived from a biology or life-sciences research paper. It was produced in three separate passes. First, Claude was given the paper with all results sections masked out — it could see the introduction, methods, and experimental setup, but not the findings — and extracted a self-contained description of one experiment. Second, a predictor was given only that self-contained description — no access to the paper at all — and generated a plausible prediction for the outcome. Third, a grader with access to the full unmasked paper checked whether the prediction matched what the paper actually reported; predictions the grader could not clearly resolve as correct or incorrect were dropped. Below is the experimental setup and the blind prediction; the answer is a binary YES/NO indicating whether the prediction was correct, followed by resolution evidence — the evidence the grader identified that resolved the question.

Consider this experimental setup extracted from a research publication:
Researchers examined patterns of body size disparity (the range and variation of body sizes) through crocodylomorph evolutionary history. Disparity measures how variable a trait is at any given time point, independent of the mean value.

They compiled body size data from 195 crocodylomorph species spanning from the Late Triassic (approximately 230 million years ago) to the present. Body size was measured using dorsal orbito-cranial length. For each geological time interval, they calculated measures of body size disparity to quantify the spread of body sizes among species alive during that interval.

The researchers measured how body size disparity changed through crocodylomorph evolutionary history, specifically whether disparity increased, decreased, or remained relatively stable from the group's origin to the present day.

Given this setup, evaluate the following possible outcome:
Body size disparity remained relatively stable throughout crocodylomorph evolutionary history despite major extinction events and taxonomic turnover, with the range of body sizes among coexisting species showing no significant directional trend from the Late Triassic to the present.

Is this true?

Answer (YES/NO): NO